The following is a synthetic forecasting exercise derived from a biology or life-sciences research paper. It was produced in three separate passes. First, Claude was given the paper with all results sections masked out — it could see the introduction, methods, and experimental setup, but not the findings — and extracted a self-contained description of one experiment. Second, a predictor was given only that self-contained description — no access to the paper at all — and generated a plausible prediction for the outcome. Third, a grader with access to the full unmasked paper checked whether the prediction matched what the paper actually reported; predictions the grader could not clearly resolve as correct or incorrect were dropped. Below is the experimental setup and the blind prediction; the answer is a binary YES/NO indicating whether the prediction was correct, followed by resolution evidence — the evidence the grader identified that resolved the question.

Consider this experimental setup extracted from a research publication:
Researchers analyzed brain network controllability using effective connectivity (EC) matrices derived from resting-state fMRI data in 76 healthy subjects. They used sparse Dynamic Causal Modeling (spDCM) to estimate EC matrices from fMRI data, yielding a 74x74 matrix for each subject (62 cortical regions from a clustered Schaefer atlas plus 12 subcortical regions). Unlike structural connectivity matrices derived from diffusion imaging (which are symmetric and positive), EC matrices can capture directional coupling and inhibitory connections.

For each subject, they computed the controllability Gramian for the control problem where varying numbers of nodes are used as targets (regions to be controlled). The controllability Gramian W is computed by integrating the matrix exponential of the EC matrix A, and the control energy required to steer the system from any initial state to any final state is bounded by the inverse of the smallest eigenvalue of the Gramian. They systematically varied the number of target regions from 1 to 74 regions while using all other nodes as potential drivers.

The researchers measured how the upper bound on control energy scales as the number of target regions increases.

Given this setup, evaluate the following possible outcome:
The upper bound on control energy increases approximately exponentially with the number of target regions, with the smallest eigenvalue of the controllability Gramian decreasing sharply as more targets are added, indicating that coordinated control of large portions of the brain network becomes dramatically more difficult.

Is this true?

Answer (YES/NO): YES